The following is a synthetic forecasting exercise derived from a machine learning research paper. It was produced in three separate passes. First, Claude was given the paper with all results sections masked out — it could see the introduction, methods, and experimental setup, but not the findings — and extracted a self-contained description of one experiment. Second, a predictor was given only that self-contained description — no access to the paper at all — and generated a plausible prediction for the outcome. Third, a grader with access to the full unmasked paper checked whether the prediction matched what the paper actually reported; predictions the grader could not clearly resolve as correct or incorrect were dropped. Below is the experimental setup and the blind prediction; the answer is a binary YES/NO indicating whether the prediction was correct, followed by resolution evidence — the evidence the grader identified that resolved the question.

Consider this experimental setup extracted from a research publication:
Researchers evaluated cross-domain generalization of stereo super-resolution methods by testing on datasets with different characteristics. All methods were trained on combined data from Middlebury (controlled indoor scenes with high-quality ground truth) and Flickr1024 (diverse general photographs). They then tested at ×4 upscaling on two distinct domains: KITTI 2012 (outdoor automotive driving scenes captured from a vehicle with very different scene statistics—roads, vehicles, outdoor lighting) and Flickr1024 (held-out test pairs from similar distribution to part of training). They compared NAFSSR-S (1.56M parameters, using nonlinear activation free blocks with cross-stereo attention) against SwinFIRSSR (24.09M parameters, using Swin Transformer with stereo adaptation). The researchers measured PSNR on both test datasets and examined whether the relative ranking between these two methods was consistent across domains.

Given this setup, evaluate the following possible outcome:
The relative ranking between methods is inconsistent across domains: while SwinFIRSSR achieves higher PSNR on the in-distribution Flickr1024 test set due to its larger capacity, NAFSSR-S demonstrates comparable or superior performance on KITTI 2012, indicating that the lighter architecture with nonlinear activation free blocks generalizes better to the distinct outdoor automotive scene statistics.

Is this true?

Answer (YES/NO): NO